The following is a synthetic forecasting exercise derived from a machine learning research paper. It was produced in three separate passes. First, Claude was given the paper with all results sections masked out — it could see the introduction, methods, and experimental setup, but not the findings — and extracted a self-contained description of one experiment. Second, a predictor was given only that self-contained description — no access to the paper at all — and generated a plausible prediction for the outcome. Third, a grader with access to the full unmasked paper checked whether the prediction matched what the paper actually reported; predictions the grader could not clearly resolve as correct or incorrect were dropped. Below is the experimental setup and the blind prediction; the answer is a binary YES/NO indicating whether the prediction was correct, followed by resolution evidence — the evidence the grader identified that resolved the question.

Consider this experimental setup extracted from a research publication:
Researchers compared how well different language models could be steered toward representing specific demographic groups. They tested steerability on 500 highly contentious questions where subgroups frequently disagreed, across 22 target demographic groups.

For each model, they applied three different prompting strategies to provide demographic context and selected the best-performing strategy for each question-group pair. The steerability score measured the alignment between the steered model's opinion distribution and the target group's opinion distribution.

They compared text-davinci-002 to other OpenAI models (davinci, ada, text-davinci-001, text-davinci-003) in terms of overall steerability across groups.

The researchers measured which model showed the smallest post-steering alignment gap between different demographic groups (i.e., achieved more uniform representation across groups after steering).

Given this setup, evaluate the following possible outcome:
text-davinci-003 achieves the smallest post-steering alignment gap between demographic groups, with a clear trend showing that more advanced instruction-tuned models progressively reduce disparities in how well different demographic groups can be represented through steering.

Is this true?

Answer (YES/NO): NO